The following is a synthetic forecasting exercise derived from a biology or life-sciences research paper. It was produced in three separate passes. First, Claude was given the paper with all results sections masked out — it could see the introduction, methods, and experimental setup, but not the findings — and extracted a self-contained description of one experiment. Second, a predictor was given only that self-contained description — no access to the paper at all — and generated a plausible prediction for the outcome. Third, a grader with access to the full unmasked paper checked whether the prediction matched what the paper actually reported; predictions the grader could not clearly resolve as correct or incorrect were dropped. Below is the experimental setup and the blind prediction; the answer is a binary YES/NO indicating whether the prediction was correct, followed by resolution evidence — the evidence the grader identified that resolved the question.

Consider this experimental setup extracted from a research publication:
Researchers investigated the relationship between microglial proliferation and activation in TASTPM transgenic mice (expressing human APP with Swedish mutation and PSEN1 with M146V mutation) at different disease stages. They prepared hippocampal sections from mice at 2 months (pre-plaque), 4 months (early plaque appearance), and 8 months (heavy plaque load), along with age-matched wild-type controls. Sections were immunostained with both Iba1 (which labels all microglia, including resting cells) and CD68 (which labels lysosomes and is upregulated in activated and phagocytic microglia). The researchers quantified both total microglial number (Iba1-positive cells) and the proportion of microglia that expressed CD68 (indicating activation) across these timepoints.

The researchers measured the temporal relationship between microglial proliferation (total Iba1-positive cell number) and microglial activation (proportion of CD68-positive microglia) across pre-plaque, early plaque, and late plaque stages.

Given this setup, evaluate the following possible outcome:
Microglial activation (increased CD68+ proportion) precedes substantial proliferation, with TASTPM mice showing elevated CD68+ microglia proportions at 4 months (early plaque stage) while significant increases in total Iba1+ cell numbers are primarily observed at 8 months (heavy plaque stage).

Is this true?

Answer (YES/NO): NO